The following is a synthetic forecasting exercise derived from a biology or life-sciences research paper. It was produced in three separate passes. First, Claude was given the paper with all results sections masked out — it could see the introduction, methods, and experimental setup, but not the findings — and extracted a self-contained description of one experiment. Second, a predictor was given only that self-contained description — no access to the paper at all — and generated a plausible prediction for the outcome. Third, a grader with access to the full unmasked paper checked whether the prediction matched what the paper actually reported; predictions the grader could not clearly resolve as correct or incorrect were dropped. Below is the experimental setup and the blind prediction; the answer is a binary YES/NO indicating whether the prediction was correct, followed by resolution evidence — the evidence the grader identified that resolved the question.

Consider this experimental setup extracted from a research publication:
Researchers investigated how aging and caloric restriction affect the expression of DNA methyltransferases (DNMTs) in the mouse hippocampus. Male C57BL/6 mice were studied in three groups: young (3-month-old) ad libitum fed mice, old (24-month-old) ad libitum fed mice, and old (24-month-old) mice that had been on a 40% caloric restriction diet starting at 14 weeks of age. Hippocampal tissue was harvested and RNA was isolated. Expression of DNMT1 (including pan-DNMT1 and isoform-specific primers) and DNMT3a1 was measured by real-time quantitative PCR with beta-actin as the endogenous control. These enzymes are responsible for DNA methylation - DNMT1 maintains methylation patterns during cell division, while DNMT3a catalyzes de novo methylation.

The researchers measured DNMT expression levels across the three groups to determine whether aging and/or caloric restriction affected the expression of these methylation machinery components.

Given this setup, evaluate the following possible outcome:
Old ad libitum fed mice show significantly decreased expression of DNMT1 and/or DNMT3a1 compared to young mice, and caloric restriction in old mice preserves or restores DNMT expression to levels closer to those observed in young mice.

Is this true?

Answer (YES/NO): NO